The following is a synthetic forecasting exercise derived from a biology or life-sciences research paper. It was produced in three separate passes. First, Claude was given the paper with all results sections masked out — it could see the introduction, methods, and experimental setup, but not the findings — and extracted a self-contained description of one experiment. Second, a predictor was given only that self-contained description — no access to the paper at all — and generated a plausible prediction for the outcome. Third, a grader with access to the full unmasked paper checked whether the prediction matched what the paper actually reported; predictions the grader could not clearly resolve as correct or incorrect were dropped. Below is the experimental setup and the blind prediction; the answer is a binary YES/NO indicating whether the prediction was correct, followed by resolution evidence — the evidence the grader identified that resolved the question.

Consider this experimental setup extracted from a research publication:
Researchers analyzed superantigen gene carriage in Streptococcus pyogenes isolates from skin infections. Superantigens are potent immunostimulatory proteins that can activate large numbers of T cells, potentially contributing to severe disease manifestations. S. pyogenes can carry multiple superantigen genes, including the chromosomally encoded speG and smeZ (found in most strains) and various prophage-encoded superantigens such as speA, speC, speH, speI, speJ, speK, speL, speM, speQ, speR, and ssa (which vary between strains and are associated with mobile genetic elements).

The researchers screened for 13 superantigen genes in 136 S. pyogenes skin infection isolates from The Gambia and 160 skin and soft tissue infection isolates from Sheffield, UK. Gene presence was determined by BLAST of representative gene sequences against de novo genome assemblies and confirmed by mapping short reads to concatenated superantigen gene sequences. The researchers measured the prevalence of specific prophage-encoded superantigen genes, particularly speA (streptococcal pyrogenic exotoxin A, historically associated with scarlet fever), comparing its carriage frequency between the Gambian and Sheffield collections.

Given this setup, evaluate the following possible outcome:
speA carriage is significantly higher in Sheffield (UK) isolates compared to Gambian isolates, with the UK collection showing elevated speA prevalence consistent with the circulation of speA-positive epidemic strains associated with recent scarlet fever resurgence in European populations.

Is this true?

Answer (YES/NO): NO